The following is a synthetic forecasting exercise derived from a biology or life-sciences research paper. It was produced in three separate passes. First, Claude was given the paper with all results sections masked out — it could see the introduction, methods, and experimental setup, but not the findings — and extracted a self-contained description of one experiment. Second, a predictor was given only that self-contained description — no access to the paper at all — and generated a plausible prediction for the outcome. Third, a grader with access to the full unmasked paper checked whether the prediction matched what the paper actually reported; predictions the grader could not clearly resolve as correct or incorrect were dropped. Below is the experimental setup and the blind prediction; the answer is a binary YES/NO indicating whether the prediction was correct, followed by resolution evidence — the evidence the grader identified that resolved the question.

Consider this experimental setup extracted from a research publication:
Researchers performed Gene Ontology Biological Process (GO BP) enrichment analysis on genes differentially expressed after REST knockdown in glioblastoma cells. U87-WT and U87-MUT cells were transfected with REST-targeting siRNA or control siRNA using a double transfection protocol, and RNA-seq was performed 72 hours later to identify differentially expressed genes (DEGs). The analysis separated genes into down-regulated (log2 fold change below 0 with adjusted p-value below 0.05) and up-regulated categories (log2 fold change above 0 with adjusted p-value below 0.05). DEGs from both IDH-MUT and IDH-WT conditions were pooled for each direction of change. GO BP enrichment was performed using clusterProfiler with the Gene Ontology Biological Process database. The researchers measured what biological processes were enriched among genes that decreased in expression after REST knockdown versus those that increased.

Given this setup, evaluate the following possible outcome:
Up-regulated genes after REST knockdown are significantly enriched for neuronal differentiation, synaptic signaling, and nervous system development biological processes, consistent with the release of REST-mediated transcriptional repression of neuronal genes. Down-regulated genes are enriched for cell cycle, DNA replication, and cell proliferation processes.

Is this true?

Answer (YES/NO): YES